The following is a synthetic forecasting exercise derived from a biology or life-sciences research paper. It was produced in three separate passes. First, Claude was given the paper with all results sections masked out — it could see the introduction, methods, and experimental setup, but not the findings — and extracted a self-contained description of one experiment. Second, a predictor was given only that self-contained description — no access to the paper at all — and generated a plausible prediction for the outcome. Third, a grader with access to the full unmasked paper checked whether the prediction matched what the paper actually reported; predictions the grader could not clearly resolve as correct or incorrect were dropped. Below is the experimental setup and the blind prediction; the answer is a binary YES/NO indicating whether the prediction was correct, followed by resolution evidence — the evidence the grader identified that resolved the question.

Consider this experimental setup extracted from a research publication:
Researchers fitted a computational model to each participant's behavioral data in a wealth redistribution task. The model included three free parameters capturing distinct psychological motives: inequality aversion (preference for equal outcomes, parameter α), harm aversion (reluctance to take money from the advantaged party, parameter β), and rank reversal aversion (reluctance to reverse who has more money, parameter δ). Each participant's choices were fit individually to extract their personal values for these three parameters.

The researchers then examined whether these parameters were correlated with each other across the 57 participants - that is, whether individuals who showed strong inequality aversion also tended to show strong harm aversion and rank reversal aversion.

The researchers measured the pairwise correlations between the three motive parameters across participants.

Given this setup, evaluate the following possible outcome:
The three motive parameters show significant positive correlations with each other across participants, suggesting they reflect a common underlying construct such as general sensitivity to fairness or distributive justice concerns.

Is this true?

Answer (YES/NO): NO